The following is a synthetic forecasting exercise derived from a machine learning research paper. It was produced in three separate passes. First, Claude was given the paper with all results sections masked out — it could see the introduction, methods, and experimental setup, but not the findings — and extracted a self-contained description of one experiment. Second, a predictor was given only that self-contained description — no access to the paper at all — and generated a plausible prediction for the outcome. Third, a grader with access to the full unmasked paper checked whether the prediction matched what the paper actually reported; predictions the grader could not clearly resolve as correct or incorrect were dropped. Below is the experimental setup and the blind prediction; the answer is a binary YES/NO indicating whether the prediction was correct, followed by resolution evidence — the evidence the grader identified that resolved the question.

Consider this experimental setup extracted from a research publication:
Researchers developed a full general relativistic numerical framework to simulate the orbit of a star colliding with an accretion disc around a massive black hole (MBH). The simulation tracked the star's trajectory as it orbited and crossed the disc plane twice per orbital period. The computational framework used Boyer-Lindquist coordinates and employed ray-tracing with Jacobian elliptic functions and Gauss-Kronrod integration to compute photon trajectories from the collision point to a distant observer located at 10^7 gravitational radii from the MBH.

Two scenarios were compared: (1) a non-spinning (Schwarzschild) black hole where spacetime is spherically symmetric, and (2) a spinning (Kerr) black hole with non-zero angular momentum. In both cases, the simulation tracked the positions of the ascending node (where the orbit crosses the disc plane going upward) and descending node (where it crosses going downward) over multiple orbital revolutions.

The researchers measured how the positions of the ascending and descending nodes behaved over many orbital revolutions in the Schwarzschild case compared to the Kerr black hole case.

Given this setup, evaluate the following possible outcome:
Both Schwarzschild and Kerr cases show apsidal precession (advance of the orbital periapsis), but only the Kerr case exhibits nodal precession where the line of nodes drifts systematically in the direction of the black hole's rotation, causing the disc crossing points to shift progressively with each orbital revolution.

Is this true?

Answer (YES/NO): NO